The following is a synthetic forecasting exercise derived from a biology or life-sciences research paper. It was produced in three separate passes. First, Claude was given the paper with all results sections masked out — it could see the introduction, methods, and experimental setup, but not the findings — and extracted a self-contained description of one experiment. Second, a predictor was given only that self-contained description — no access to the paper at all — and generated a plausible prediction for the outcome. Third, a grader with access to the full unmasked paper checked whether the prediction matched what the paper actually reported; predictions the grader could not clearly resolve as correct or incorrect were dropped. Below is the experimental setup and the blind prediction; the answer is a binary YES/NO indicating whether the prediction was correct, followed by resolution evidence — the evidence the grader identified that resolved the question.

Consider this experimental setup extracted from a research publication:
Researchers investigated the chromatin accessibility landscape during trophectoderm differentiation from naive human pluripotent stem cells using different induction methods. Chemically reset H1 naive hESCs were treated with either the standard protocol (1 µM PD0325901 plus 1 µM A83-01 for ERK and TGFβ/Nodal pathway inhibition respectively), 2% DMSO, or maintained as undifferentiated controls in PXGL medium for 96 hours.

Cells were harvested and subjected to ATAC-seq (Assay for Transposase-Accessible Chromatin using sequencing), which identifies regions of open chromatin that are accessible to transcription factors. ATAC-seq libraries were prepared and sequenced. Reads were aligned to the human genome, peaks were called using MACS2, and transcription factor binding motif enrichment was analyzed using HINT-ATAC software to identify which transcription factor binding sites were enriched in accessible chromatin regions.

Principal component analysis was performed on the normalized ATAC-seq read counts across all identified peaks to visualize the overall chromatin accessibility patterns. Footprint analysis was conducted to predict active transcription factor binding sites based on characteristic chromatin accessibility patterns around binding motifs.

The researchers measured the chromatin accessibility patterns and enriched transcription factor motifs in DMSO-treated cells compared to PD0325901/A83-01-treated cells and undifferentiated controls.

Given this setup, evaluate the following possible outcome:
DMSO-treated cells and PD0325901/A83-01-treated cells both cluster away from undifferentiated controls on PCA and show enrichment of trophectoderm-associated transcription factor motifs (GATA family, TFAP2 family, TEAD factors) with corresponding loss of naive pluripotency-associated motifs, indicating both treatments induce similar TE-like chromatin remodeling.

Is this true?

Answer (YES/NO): YES